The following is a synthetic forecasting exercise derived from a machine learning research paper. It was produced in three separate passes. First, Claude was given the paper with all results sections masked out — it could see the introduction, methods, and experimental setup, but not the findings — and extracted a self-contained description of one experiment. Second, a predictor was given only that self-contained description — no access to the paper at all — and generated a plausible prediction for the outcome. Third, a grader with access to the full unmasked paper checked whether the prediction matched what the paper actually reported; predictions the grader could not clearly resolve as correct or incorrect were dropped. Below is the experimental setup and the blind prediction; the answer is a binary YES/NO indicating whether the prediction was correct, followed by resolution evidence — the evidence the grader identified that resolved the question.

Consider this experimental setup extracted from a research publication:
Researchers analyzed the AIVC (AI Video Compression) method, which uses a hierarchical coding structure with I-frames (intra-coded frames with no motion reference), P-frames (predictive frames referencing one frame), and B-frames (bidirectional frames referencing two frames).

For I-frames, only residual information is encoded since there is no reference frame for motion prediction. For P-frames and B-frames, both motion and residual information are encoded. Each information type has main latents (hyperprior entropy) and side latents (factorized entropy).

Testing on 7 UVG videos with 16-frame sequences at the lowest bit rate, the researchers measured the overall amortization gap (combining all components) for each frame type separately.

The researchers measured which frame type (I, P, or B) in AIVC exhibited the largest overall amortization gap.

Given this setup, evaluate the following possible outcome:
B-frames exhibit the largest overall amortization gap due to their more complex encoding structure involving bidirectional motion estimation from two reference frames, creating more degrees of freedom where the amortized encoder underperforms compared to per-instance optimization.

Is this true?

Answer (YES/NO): YES